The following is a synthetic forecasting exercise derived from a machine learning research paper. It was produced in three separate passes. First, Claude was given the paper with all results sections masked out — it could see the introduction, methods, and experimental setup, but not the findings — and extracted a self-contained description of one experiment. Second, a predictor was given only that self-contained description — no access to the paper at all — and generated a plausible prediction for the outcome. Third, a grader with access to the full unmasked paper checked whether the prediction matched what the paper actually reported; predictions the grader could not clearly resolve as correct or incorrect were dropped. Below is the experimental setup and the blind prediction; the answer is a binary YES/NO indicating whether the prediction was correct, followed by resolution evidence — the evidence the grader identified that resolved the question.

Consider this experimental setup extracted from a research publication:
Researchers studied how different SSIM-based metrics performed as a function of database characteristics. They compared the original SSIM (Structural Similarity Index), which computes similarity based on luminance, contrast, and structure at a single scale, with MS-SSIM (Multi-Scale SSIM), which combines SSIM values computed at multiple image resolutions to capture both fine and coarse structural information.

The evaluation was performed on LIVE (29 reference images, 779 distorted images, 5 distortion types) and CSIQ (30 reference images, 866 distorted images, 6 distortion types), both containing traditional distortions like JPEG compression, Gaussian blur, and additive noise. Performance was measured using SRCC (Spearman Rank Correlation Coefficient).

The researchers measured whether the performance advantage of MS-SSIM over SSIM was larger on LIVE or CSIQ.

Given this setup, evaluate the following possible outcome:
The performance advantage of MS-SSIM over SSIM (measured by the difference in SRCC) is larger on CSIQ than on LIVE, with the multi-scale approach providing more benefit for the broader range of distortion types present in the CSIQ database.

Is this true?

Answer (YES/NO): YES